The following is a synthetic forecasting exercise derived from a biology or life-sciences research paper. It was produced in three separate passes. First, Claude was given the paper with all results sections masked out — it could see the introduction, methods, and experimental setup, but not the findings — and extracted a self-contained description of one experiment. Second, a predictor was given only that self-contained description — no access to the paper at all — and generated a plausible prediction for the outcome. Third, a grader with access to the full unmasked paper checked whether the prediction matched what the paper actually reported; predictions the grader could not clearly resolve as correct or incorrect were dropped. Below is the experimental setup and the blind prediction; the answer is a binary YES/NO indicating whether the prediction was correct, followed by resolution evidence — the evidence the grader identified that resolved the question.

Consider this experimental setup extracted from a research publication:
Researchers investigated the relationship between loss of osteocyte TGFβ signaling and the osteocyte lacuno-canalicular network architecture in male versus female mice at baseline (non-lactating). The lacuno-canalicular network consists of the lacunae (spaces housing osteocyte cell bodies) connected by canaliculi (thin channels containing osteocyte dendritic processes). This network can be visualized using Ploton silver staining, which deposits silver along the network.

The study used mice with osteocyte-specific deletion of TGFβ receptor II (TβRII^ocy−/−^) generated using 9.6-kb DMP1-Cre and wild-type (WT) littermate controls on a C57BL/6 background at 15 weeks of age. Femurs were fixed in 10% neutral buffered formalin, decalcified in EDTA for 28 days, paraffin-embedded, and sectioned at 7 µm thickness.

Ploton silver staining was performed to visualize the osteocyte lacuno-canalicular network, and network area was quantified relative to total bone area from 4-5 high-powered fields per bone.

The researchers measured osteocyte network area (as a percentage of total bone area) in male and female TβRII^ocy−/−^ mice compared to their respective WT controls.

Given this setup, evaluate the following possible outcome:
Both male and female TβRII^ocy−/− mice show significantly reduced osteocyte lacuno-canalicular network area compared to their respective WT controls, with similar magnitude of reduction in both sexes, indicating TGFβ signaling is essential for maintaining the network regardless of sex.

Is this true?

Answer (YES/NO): NO